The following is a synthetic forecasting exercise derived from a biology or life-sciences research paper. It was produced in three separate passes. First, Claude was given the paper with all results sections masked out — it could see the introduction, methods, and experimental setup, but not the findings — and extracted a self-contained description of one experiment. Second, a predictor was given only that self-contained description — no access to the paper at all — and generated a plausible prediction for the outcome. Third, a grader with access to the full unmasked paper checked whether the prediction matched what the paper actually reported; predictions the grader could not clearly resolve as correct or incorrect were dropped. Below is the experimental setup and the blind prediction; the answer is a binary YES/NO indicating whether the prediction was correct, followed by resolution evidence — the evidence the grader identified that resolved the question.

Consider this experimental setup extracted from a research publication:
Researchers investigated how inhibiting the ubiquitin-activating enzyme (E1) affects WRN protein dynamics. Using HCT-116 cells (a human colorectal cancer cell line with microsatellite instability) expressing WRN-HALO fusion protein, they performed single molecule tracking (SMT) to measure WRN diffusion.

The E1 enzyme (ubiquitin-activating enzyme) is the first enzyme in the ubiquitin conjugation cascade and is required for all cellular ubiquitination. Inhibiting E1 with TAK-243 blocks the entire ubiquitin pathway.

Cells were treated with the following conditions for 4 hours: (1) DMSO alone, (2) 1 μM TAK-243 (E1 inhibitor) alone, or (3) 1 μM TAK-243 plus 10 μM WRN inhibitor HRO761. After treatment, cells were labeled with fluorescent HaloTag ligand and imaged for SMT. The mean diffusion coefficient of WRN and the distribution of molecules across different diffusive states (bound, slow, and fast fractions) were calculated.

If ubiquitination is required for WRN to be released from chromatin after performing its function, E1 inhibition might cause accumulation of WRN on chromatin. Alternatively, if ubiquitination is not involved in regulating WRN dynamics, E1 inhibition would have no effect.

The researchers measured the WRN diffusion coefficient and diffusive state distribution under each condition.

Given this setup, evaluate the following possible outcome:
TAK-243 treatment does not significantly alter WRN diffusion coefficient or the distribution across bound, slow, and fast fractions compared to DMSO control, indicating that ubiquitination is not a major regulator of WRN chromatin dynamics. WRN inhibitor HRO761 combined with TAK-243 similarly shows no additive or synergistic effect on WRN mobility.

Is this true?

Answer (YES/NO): NO